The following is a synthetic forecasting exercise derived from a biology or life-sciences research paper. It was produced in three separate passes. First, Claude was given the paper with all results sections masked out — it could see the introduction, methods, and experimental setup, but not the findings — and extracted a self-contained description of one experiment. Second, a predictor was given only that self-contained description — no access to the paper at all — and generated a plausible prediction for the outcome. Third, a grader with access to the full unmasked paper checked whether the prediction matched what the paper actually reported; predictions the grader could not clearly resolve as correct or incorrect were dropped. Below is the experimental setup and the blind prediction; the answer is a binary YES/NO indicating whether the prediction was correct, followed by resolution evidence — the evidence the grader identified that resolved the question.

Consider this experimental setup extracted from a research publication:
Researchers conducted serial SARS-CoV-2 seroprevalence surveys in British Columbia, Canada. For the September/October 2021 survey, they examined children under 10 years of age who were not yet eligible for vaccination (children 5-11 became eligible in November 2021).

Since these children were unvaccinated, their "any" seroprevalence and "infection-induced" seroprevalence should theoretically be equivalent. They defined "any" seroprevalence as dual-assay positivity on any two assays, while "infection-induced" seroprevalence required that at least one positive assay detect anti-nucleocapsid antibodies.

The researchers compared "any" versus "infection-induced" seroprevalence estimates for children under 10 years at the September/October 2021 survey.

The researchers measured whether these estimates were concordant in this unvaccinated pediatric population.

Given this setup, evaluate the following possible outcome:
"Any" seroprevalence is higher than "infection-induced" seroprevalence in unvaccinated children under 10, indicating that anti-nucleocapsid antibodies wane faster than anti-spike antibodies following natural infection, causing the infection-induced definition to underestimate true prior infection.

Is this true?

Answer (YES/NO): NO